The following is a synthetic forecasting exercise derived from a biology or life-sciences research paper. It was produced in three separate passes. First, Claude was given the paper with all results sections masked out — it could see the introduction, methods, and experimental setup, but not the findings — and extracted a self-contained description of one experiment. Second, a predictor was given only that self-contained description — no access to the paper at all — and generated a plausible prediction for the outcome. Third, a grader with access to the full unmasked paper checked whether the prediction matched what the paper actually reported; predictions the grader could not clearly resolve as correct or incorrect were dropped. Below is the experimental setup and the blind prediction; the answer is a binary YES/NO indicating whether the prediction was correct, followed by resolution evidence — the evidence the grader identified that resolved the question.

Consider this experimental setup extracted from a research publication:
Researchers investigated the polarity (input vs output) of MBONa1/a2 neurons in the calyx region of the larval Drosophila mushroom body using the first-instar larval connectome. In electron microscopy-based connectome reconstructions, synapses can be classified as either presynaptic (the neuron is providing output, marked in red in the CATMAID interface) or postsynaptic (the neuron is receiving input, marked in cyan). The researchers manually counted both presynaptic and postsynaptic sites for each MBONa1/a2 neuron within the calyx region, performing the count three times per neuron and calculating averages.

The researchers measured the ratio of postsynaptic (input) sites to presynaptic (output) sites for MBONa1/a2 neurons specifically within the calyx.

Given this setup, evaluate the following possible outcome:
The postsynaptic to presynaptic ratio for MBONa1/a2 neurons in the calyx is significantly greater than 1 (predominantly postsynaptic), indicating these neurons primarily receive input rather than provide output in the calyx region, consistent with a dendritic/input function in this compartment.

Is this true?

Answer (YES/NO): YES